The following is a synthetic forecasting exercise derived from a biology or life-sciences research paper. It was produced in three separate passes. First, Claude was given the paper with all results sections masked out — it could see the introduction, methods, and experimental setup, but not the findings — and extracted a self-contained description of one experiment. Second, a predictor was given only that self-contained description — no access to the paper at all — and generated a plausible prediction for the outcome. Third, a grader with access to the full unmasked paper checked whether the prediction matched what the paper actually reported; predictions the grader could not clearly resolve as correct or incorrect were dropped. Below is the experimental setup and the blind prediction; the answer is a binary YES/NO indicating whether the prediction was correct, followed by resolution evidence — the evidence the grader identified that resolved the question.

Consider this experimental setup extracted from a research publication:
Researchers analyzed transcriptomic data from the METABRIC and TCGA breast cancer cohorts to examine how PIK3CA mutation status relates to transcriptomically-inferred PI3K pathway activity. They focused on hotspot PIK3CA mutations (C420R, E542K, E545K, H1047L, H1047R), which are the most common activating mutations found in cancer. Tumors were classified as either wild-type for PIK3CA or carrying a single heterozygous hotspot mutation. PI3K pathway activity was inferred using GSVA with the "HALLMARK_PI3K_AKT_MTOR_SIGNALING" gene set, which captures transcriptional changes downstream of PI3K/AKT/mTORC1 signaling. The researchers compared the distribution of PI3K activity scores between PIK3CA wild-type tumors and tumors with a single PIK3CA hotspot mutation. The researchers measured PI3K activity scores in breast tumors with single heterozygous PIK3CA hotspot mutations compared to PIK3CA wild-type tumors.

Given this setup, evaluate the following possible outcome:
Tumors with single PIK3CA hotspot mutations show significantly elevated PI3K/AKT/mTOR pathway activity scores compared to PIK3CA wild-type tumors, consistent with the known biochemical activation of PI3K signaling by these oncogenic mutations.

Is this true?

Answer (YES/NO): NO